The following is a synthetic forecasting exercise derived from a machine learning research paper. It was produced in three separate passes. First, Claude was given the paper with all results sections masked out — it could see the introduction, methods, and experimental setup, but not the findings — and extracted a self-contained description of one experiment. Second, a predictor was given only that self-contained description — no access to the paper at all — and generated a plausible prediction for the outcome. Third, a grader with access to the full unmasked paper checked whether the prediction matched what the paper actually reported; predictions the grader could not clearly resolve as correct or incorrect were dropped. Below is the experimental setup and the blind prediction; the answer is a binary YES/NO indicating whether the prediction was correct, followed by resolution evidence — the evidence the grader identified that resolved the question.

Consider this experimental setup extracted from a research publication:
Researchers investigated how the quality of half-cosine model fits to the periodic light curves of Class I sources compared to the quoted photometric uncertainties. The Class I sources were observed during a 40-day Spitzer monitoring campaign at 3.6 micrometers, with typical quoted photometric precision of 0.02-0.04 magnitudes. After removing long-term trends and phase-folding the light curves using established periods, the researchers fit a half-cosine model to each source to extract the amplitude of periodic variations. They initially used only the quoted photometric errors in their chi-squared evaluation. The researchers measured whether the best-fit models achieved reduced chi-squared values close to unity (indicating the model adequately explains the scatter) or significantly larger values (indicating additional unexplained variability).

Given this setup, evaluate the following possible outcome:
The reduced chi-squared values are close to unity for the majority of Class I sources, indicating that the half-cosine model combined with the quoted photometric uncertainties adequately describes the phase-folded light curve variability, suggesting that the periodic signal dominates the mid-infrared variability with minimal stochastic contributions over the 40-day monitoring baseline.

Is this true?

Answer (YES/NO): NO